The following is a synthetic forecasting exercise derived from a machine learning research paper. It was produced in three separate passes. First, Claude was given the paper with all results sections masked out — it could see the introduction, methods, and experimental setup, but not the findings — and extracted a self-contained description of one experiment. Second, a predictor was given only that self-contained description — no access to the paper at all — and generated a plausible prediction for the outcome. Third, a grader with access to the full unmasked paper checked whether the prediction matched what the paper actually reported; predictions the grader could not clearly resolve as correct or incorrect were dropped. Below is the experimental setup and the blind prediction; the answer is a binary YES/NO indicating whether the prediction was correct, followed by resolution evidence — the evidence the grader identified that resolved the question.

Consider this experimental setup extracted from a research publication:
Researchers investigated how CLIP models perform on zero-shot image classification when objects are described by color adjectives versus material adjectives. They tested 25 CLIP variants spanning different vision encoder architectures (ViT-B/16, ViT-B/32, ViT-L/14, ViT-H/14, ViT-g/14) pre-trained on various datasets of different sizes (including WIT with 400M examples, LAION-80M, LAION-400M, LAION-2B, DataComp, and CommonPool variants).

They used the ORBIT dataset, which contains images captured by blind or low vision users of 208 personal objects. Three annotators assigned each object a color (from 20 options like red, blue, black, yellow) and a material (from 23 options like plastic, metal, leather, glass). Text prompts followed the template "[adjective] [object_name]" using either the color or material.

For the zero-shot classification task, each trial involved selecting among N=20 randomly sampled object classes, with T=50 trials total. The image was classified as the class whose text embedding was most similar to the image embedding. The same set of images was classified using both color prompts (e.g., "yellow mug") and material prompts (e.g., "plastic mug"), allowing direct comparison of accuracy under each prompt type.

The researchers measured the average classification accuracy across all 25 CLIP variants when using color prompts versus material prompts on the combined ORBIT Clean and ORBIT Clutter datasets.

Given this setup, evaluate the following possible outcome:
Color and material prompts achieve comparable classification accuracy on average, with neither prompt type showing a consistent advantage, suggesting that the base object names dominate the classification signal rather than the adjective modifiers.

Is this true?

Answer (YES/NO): NO